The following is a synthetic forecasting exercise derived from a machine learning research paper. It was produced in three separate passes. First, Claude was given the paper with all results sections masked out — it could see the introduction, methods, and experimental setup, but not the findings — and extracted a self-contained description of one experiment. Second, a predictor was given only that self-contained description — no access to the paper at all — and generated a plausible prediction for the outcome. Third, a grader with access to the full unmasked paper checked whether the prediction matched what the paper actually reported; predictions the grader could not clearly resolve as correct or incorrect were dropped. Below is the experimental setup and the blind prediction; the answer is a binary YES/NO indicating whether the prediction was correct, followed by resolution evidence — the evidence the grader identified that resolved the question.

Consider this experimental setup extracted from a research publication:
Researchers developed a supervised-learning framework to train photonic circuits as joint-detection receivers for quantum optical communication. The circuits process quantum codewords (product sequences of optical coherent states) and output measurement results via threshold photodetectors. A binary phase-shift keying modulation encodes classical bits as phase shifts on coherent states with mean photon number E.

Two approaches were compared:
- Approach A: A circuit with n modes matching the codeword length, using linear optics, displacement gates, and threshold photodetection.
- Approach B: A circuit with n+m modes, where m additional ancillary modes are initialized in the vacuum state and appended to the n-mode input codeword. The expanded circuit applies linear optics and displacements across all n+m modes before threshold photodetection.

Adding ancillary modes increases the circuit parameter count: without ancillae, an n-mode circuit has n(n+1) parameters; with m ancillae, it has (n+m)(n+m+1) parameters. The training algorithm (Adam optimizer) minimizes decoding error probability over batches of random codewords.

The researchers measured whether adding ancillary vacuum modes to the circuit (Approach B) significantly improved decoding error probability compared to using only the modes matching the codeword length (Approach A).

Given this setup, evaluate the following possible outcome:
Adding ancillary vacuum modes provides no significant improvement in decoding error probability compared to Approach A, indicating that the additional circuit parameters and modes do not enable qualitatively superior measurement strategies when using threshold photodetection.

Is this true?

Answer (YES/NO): YES